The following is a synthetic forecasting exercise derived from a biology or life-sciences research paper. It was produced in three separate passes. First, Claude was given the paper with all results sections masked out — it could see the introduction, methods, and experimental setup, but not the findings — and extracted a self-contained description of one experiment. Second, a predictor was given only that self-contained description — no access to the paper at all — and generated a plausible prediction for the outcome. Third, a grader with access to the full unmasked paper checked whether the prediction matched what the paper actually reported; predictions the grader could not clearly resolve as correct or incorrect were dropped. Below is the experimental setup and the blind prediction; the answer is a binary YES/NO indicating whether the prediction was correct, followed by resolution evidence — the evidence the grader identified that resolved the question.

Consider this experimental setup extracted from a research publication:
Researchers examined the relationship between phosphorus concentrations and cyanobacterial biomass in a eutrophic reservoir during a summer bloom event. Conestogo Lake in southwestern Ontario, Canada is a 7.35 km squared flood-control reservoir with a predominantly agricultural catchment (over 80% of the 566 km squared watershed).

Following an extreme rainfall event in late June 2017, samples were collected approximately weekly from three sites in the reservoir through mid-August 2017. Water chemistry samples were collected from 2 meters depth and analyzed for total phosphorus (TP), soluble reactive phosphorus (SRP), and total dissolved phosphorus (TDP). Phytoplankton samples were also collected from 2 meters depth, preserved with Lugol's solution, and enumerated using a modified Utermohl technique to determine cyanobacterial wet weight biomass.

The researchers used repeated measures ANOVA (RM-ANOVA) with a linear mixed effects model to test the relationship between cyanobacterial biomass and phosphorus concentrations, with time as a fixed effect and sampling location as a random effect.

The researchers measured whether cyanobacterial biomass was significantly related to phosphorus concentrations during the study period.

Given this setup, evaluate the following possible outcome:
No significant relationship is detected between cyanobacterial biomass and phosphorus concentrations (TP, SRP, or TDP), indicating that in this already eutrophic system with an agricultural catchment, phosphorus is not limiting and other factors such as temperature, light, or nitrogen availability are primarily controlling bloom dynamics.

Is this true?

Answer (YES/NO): NO